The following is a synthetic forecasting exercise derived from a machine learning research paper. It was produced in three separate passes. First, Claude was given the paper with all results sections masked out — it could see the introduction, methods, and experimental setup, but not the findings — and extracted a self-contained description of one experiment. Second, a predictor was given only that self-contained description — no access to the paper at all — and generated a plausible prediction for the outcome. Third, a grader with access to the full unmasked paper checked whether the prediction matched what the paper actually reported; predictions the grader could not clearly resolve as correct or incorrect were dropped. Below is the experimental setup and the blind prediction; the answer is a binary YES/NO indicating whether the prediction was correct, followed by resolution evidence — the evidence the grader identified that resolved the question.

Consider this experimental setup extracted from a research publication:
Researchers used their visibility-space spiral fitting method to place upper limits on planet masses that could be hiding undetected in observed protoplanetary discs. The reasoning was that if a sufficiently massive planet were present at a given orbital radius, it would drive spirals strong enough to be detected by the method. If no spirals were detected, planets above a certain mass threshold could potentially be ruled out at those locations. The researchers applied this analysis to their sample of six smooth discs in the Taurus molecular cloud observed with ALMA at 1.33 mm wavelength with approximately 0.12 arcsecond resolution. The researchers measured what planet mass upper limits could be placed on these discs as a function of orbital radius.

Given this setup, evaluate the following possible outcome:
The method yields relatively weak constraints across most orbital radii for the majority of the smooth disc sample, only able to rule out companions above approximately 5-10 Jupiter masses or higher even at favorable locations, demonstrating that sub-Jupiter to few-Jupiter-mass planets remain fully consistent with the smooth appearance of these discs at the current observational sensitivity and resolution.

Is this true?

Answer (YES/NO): NO